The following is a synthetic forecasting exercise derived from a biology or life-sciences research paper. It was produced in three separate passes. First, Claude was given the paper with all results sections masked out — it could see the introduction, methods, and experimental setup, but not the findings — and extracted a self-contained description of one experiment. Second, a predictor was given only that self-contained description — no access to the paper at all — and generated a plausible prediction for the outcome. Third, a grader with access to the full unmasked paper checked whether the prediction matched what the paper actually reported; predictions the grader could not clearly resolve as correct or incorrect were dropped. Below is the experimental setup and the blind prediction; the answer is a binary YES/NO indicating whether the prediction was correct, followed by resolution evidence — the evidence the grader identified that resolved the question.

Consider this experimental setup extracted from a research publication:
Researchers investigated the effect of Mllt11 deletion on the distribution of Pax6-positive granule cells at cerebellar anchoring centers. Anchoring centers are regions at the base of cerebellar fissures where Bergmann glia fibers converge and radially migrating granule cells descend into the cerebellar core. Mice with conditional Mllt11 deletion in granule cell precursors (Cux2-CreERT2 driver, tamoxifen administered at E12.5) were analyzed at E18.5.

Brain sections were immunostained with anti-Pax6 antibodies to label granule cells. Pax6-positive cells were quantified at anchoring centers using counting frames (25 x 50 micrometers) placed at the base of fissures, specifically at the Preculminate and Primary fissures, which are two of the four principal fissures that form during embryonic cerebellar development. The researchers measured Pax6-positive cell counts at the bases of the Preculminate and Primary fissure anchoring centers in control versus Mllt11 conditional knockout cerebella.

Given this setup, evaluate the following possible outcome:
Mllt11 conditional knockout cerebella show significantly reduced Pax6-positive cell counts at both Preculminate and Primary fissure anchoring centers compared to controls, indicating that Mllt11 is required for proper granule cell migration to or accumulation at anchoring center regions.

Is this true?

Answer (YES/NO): YES